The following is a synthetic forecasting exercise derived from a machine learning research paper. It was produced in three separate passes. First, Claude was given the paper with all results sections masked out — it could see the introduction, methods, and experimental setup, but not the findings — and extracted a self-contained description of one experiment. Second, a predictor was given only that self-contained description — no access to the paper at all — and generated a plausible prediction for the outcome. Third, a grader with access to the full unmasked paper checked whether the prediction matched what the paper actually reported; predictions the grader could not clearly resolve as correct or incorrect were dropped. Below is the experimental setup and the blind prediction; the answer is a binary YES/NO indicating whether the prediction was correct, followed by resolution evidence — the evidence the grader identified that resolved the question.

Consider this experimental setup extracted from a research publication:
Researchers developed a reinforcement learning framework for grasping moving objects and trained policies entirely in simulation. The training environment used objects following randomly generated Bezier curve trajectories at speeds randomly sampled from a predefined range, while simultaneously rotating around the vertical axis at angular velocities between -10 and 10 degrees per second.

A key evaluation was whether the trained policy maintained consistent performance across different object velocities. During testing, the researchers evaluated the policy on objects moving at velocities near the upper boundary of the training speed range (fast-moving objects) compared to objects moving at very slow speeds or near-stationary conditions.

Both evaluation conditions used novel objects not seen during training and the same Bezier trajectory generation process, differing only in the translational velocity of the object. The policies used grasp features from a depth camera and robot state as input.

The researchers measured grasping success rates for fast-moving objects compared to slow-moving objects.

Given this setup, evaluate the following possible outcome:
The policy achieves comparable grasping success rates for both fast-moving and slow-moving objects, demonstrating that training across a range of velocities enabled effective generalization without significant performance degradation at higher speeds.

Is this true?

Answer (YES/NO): NO